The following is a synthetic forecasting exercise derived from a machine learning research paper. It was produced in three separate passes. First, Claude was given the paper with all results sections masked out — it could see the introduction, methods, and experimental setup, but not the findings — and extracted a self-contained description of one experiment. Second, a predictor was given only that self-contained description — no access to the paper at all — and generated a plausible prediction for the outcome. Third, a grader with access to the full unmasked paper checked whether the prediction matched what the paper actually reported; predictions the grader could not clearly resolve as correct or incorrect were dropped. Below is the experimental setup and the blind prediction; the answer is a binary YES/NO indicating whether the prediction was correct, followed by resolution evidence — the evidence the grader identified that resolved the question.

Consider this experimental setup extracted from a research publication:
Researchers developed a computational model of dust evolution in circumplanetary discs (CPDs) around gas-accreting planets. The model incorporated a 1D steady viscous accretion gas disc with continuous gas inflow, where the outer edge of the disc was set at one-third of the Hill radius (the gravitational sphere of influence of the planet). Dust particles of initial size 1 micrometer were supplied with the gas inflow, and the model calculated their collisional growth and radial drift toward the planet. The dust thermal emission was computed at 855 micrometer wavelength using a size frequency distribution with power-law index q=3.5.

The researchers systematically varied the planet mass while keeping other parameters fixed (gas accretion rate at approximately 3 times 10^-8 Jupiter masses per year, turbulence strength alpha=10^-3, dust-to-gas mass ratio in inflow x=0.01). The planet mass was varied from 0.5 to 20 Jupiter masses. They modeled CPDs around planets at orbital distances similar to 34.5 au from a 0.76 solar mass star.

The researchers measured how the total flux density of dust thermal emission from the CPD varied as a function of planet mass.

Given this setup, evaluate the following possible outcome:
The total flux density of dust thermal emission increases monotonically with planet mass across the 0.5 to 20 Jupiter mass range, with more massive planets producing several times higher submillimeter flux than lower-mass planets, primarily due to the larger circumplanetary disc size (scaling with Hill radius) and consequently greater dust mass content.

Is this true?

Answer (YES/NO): NO